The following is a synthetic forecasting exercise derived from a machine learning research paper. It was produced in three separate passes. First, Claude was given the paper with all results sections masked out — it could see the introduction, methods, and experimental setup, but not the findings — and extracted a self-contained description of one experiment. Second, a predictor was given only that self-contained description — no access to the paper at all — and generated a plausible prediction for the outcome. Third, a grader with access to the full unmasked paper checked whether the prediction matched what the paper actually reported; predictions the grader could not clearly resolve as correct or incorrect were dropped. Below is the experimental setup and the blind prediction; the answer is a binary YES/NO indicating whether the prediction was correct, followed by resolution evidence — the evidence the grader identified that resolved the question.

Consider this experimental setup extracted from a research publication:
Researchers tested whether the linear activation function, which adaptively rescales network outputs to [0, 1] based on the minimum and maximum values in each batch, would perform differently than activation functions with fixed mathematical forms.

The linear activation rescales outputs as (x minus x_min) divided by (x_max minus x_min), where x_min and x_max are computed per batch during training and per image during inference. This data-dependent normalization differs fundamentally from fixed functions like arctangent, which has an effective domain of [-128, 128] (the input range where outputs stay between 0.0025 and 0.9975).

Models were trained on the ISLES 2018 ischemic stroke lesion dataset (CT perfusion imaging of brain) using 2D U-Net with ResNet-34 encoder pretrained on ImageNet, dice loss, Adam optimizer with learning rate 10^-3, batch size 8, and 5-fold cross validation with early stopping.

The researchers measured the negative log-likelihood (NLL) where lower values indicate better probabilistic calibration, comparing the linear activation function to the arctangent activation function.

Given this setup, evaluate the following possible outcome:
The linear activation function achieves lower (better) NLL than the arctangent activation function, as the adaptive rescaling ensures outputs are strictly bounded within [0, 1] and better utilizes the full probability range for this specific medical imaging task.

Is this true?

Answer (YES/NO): YES